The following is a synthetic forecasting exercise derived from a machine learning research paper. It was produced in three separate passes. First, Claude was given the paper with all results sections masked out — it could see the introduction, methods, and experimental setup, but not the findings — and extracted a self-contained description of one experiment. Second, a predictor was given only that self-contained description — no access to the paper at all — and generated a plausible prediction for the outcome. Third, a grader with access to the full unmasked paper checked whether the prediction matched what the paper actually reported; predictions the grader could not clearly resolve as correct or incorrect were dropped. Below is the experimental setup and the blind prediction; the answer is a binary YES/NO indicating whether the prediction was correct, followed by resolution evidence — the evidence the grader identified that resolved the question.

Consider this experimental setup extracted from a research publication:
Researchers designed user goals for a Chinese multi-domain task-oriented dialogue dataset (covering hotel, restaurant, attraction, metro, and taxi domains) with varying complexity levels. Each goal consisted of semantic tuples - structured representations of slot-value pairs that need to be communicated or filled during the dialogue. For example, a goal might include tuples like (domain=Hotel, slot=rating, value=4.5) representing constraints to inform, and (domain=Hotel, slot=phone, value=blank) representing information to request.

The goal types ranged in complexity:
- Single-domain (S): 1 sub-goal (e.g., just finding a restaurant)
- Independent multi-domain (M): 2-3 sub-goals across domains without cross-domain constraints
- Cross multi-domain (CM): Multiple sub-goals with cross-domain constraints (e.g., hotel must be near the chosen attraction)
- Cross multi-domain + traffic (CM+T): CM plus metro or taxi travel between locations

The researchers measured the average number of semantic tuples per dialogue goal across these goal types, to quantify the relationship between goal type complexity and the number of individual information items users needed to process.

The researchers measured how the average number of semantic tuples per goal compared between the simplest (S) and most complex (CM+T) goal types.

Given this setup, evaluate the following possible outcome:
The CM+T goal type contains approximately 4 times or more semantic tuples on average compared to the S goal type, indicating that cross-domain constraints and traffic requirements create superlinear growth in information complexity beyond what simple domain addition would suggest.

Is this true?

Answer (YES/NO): YES